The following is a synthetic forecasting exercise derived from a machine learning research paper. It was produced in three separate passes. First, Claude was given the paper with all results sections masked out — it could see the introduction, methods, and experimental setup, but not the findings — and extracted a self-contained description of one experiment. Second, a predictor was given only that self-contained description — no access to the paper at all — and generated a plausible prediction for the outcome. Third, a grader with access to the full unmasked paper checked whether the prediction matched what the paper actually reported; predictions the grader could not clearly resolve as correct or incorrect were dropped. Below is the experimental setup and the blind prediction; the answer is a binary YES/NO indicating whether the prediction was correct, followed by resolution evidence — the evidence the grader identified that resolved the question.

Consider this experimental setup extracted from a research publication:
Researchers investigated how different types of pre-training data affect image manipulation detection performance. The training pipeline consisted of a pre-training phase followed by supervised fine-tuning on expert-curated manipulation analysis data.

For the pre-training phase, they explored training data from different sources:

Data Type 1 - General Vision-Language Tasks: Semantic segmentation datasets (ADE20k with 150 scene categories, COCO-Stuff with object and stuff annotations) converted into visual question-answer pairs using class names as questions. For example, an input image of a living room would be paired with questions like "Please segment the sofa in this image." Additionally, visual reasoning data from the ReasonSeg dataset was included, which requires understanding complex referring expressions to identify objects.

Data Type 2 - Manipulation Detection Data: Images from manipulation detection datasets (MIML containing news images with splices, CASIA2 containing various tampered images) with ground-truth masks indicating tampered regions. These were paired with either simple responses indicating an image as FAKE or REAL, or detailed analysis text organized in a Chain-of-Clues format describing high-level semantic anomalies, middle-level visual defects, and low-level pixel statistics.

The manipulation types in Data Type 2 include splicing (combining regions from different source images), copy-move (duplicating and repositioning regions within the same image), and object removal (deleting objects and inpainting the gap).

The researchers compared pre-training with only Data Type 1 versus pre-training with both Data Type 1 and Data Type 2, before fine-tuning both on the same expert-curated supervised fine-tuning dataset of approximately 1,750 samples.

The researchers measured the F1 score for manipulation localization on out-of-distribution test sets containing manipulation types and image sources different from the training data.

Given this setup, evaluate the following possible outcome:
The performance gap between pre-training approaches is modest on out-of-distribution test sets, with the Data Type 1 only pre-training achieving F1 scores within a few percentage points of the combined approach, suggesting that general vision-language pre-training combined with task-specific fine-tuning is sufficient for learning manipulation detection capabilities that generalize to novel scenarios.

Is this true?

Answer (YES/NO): NO